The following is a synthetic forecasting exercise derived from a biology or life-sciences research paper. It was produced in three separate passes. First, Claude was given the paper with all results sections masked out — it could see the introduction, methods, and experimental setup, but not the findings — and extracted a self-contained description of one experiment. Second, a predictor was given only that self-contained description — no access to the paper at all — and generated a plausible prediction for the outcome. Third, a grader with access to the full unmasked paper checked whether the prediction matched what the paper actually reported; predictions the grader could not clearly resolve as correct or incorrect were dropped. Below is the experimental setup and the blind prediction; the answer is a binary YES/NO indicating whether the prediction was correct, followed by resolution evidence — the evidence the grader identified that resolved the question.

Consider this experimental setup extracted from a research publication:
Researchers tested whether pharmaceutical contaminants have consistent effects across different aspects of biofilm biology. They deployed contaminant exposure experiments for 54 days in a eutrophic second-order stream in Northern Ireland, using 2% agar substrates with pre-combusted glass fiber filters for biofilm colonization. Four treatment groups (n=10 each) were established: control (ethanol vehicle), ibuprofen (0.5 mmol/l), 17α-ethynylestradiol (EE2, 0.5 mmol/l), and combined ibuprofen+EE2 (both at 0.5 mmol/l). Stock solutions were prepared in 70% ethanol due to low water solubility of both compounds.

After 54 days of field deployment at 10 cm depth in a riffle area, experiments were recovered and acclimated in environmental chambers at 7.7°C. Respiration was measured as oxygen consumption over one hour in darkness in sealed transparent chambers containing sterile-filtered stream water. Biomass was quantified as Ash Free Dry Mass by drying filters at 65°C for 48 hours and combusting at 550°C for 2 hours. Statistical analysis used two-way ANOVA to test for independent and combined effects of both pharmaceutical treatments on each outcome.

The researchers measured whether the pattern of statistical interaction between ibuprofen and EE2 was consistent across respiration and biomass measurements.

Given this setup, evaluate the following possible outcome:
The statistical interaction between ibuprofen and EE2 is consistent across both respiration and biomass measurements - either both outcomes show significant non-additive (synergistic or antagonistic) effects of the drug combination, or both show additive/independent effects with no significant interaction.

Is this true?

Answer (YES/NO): NO